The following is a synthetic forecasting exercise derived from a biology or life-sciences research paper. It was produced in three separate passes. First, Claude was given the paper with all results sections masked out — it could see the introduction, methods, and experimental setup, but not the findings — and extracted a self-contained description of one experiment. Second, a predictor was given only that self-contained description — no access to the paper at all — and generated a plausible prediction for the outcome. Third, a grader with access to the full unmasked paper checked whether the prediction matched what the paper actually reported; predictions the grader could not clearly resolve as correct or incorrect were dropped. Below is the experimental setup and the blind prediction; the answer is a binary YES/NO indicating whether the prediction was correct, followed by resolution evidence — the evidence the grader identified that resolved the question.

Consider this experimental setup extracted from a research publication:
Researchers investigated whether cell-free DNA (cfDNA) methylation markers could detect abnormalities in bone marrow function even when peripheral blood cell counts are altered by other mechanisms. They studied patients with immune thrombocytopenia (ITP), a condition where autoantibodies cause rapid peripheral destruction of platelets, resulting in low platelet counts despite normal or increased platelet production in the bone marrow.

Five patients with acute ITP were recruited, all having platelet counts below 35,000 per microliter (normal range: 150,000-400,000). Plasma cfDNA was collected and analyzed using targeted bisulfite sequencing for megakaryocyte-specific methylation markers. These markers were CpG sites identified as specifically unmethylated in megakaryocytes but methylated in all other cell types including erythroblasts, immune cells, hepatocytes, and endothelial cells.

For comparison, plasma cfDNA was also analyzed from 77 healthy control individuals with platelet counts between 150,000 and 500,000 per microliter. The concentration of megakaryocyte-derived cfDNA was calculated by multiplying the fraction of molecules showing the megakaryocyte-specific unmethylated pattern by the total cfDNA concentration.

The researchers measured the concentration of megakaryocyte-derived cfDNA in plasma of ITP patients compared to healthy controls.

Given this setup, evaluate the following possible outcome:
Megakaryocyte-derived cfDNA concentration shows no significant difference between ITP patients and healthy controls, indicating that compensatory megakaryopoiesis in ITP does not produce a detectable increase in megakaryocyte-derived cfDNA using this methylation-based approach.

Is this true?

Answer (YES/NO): NO